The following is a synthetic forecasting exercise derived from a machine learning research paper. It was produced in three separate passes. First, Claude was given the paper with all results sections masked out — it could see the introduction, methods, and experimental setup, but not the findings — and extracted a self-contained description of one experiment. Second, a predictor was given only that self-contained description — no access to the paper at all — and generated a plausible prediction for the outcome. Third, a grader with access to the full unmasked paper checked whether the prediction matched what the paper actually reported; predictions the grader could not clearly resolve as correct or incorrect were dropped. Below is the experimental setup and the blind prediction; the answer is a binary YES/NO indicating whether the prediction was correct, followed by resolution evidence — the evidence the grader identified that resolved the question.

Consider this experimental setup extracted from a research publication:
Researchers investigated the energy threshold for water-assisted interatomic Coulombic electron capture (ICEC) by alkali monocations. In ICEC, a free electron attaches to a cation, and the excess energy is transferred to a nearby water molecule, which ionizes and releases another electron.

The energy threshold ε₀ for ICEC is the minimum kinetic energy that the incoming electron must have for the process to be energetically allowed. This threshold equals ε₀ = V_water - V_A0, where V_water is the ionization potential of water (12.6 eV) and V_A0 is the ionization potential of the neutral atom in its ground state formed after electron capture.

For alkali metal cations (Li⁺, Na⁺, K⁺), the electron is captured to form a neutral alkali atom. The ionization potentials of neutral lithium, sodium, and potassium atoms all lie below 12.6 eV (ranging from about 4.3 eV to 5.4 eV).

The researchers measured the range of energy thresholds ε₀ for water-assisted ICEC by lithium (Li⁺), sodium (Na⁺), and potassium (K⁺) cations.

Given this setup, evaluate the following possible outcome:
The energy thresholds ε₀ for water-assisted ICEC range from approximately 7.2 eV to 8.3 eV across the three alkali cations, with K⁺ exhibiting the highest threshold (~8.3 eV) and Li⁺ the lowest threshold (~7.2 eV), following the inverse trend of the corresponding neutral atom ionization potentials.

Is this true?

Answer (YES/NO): NO